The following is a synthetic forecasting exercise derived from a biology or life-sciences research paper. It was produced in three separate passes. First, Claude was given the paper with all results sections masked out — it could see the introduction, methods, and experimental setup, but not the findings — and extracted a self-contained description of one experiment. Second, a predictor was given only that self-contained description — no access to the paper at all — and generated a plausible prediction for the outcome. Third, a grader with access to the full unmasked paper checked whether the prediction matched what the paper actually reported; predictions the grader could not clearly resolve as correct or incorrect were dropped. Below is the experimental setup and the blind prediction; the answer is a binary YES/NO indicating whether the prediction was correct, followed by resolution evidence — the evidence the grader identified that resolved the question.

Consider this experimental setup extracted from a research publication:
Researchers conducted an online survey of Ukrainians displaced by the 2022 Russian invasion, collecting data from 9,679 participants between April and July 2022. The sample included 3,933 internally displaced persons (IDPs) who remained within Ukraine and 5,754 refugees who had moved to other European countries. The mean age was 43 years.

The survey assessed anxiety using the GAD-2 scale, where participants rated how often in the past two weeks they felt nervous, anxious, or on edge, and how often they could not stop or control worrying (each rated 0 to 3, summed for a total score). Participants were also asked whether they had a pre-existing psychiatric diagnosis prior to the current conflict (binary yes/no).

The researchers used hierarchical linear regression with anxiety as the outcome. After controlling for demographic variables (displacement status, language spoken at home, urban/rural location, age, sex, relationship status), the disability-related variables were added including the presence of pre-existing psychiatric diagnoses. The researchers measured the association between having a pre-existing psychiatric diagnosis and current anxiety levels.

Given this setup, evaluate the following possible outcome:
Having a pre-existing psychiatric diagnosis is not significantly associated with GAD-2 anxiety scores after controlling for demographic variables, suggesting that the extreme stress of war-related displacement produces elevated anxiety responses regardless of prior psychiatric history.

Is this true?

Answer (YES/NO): NO